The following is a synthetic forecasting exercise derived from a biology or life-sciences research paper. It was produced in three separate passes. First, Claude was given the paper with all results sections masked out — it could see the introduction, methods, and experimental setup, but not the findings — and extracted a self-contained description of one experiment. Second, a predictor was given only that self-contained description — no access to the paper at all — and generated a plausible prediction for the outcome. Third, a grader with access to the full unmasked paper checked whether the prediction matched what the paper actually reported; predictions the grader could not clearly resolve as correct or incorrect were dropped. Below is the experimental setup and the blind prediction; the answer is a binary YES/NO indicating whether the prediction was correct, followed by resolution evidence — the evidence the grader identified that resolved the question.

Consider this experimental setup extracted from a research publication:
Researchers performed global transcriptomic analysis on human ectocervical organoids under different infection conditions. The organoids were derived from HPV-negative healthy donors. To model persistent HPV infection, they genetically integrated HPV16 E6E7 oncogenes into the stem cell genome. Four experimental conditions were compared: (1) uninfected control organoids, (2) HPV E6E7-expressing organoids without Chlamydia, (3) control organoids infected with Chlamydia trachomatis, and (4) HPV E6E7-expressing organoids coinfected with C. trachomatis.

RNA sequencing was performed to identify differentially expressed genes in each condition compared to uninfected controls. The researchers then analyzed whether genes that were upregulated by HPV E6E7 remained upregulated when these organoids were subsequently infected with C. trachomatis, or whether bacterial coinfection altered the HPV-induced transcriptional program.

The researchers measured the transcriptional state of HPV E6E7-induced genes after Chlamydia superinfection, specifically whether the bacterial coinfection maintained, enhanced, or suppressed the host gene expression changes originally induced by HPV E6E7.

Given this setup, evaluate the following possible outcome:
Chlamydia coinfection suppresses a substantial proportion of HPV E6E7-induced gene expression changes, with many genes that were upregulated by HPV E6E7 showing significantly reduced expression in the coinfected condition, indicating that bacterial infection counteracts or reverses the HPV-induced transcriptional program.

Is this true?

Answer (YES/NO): YES